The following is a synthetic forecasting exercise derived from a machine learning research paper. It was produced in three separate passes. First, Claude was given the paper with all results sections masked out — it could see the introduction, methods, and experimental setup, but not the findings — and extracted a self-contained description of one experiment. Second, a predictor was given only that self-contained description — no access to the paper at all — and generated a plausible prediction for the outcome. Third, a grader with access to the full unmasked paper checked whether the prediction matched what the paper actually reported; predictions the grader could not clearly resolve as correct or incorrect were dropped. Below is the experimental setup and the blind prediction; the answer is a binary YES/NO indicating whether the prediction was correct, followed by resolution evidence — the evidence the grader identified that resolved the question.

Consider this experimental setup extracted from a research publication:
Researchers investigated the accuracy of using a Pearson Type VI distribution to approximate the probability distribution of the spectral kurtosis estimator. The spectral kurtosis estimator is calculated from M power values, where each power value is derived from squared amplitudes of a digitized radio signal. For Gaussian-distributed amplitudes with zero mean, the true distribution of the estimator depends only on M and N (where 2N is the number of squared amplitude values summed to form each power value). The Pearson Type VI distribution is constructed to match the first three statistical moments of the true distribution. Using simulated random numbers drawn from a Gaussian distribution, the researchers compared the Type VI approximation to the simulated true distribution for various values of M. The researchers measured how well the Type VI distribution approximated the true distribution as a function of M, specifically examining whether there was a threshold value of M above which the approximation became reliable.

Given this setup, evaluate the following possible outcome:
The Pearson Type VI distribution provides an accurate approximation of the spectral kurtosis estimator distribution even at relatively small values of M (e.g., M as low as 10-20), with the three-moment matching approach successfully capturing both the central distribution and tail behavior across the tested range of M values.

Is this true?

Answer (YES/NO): NO